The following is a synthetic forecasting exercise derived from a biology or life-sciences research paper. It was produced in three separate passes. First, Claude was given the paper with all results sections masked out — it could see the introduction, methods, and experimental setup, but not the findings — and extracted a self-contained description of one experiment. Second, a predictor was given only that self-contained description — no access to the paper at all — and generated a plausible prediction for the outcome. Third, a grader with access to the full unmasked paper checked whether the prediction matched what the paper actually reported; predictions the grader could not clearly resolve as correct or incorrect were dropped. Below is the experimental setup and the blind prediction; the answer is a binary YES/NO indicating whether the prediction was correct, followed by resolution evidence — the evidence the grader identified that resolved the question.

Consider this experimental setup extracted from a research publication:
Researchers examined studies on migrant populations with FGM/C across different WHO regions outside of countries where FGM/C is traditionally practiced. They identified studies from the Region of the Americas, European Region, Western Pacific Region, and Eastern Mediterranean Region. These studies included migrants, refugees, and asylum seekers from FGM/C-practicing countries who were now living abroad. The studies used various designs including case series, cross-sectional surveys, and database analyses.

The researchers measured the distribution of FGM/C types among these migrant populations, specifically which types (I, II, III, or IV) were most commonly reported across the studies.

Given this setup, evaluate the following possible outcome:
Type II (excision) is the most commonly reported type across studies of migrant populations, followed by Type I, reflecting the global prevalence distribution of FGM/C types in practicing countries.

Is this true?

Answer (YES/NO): NO